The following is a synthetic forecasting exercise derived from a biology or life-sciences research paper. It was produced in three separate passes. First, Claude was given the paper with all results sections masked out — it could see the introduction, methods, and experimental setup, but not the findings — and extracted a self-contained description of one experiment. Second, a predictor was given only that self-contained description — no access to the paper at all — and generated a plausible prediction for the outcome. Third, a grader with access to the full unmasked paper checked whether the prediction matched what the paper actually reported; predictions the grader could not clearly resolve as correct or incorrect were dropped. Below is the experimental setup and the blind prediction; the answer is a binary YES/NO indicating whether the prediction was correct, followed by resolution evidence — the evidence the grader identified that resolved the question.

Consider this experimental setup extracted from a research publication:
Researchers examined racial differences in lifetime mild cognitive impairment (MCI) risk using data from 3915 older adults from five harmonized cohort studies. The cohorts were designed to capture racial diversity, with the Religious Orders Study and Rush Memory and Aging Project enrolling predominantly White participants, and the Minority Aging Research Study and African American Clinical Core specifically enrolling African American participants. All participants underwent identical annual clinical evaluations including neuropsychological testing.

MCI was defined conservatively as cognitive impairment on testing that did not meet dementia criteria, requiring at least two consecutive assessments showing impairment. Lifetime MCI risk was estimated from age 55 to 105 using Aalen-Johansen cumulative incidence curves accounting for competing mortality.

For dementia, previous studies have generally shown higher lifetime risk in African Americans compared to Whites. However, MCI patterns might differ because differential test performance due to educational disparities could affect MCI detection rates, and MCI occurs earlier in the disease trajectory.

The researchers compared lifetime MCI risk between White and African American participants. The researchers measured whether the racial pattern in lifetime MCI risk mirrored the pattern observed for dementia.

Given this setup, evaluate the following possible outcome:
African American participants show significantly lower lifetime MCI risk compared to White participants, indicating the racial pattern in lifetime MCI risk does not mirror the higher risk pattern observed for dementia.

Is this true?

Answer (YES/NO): NO